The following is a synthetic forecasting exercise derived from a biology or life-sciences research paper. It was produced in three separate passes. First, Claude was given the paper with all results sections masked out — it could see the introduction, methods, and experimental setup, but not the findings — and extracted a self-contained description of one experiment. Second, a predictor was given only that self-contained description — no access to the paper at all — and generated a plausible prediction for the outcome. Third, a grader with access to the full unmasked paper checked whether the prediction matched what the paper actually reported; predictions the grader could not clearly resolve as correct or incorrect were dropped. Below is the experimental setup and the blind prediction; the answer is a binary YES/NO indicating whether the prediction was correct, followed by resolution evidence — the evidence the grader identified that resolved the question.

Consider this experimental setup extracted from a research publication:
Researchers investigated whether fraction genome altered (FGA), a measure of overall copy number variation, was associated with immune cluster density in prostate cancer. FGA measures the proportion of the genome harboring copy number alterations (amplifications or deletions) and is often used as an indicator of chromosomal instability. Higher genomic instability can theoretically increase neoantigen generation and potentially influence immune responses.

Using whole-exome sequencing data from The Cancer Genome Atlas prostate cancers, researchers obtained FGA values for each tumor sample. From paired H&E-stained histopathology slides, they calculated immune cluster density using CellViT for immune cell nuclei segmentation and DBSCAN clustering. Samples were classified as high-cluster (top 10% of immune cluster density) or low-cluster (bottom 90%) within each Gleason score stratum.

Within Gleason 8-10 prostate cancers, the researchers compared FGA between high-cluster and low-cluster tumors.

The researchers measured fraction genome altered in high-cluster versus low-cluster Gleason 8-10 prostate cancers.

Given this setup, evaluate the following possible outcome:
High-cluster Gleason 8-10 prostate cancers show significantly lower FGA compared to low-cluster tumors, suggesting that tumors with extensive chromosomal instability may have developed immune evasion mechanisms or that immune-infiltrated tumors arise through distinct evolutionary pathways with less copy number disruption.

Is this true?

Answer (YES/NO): NO